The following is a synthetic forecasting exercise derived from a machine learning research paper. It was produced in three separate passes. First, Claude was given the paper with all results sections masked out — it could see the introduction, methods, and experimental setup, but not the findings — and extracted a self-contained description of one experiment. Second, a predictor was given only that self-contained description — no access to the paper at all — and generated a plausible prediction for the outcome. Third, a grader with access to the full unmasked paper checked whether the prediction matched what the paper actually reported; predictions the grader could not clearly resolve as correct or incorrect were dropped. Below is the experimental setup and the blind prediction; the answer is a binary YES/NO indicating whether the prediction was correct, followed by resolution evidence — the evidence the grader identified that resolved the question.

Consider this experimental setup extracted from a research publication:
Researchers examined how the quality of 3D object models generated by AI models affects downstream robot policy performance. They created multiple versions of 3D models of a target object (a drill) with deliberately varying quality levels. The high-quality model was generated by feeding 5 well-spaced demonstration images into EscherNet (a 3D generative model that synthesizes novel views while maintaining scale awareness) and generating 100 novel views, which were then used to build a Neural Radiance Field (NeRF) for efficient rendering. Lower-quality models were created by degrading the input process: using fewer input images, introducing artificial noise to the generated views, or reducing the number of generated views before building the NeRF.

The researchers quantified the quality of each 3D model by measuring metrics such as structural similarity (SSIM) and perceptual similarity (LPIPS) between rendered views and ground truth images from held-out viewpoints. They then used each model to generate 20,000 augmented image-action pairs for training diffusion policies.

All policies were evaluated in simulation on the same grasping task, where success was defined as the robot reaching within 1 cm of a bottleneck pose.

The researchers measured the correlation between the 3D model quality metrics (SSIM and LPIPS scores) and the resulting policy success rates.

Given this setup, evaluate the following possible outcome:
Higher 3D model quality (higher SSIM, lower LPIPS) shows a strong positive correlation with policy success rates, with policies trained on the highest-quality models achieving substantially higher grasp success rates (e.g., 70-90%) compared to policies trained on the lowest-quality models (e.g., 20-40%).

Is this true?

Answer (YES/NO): NO